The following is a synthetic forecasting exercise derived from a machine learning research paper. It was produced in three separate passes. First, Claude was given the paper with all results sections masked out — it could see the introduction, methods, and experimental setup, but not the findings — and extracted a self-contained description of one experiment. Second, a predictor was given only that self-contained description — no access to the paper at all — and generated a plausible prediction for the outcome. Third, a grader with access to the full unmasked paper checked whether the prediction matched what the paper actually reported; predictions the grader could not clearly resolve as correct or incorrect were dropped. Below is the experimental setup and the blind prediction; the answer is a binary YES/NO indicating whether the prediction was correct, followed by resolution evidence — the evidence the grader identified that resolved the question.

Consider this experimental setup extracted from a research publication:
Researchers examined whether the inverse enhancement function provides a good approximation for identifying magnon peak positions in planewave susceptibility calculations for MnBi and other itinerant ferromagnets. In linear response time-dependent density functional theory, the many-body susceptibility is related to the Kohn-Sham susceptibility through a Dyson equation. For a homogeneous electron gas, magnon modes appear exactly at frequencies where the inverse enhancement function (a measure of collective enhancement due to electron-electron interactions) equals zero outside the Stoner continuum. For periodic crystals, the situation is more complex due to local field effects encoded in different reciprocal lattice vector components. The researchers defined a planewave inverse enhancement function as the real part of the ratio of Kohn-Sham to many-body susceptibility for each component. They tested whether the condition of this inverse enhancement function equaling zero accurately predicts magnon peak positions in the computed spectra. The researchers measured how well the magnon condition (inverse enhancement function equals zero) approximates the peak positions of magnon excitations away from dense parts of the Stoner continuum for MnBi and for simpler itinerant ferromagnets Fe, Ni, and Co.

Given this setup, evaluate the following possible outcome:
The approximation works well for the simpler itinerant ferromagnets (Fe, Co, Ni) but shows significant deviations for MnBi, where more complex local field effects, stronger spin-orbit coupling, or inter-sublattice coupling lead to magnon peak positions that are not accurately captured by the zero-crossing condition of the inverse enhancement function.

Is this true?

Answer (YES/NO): NO